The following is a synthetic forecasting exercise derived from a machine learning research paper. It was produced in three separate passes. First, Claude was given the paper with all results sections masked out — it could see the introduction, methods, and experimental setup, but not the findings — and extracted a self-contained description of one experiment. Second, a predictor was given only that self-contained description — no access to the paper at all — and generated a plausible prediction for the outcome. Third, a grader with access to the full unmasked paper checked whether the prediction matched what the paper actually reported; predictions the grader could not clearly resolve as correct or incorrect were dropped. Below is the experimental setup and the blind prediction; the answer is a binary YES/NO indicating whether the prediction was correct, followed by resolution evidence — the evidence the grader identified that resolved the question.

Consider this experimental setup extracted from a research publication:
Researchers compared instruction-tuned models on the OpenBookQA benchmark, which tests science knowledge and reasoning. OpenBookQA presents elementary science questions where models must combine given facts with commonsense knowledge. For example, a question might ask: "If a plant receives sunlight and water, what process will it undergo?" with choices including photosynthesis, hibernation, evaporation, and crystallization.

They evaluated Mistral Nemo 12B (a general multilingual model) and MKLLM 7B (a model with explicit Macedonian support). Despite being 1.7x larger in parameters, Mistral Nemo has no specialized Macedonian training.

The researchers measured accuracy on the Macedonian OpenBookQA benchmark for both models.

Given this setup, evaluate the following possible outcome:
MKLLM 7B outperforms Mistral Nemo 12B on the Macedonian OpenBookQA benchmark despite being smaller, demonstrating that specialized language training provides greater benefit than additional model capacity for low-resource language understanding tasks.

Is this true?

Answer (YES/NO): YES